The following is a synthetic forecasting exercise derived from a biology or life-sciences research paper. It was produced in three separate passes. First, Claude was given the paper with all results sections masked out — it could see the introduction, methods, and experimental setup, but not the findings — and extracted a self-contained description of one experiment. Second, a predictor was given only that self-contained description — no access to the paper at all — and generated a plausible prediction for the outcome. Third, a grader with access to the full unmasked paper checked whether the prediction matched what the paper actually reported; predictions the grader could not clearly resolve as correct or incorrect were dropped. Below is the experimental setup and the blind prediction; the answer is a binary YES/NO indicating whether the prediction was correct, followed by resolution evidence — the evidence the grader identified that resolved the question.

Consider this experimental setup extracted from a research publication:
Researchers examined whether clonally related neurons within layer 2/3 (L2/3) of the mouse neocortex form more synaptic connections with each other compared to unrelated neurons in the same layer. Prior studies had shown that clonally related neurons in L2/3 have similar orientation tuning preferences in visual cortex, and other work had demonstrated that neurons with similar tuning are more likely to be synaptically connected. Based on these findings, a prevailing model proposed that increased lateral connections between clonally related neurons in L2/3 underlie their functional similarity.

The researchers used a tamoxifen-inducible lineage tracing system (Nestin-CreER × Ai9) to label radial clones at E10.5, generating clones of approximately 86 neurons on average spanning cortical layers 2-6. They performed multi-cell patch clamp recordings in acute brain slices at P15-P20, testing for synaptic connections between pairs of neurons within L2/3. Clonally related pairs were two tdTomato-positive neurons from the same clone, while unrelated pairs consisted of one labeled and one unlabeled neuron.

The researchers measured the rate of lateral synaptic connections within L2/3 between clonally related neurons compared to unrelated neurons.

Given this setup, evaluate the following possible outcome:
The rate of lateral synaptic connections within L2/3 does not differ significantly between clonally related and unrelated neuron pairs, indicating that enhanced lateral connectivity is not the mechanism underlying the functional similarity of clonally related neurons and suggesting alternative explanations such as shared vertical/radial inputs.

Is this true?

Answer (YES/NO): YES